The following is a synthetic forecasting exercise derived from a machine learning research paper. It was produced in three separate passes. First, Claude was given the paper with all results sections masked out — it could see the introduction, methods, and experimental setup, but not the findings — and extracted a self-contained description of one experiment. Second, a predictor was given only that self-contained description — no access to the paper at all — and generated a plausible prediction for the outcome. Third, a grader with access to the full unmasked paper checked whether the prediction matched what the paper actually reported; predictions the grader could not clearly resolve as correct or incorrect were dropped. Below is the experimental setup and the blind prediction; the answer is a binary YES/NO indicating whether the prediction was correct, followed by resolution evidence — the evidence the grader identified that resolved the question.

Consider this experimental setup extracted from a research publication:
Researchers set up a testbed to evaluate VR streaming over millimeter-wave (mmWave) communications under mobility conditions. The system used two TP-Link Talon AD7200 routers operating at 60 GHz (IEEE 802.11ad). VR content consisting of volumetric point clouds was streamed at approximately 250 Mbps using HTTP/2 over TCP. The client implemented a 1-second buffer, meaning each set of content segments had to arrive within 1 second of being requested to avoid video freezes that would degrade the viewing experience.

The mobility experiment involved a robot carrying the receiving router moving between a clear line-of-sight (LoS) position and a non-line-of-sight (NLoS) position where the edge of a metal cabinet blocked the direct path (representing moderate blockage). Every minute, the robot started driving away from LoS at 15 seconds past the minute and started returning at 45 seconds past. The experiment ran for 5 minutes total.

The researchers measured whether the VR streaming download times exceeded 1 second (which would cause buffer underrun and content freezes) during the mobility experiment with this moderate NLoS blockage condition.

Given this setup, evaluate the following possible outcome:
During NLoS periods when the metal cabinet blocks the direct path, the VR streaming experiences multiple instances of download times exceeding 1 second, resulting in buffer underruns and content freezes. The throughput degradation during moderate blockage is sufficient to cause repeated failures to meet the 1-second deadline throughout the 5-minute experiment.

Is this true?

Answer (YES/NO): NO